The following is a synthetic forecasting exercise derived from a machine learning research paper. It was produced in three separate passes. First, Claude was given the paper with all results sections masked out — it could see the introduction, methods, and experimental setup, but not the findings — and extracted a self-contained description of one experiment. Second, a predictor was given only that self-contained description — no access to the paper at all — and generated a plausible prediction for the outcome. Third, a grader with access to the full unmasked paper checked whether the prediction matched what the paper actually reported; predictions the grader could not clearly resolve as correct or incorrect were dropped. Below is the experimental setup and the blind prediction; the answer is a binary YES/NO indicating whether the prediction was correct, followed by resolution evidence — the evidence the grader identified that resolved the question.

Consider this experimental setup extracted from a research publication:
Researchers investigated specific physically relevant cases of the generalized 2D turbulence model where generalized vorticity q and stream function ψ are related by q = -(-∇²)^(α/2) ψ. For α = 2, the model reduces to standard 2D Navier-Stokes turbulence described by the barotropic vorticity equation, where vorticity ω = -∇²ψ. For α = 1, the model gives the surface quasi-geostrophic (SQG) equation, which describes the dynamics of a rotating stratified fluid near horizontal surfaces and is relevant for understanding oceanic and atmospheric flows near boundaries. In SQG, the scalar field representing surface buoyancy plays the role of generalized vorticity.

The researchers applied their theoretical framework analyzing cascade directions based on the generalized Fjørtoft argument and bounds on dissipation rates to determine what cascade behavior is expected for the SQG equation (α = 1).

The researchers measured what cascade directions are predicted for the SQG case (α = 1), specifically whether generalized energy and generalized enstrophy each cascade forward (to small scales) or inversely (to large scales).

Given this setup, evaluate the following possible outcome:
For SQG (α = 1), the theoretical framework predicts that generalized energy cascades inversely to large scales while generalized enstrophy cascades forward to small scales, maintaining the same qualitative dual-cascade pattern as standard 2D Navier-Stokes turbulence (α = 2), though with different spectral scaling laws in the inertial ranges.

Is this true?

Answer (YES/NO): YES